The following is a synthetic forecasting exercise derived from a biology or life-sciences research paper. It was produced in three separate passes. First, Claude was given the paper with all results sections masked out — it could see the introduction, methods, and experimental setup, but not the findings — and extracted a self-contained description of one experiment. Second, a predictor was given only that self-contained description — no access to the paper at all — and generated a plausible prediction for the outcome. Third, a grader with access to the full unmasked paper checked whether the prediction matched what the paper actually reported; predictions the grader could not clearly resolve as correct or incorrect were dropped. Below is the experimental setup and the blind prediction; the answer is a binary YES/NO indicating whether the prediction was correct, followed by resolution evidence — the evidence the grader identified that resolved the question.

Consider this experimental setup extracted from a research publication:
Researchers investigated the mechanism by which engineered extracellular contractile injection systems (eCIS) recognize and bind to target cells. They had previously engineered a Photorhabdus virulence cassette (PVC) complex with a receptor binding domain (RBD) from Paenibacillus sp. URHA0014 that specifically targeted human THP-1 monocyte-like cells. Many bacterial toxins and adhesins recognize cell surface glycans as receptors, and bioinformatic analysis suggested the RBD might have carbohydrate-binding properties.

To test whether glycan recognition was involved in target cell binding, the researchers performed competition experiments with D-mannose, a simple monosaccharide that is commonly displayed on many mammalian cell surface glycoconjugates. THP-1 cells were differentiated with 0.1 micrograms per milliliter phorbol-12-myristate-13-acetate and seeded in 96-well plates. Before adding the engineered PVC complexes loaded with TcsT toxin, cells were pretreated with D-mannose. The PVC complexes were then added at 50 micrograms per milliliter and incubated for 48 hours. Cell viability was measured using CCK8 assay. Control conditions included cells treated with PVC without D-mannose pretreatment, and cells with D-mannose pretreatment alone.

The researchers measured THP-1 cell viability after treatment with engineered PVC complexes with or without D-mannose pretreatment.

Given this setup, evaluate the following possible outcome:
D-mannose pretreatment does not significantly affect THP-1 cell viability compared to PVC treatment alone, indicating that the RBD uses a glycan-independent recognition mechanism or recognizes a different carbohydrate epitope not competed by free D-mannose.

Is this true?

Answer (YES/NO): NO